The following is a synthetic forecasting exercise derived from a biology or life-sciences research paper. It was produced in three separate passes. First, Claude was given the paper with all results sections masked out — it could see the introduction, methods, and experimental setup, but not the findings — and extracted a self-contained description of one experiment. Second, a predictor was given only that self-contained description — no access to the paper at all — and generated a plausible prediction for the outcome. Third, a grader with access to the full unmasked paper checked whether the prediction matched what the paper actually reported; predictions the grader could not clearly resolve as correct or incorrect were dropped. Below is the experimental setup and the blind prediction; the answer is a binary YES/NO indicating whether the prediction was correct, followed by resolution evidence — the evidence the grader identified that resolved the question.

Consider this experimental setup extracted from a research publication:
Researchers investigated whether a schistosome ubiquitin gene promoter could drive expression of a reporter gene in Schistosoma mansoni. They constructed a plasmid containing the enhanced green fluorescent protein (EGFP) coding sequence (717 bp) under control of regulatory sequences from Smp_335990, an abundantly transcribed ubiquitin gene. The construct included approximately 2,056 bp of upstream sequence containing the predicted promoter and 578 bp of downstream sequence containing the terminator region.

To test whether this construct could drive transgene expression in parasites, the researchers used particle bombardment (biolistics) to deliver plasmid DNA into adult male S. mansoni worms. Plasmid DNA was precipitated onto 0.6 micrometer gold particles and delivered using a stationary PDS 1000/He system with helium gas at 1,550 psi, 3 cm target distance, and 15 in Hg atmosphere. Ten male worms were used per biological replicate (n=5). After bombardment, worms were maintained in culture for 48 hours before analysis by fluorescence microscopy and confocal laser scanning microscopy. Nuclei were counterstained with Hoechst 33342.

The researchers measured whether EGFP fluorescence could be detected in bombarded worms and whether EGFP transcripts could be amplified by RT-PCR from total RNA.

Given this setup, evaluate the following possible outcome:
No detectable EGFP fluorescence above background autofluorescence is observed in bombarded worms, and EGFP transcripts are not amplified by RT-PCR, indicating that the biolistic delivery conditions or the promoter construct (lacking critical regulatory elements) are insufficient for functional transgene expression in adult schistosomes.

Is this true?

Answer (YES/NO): NO